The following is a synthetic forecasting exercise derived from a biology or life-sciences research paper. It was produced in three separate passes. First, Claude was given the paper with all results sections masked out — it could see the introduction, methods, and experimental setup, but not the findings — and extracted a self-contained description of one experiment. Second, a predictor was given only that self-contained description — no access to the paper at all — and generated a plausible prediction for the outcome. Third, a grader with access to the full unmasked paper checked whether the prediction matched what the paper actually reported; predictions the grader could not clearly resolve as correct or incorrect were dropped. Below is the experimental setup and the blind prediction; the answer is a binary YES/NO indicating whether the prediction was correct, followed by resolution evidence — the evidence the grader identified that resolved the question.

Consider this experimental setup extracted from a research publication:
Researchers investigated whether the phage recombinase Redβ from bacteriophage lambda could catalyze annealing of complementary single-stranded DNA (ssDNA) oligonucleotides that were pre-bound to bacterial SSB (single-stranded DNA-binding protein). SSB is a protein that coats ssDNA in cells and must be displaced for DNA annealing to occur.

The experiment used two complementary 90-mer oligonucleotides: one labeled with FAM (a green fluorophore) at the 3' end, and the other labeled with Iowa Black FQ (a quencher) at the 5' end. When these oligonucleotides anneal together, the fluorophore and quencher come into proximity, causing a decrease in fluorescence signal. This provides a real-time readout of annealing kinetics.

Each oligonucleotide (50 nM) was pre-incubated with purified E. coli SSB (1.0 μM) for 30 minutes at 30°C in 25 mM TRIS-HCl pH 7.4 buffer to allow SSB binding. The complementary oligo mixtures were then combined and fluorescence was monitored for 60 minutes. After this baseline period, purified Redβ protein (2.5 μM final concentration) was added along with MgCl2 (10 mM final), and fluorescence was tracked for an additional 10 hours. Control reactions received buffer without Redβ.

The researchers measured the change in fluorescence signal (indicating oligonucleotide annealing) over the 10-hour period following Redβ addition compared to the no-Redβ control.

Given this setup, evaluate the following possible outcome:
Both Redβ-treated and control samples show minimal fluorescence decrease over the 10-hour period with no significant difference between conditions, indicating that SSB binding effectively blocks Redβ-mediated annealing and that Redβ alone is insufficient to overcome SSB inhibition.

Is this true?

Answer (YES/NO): NO